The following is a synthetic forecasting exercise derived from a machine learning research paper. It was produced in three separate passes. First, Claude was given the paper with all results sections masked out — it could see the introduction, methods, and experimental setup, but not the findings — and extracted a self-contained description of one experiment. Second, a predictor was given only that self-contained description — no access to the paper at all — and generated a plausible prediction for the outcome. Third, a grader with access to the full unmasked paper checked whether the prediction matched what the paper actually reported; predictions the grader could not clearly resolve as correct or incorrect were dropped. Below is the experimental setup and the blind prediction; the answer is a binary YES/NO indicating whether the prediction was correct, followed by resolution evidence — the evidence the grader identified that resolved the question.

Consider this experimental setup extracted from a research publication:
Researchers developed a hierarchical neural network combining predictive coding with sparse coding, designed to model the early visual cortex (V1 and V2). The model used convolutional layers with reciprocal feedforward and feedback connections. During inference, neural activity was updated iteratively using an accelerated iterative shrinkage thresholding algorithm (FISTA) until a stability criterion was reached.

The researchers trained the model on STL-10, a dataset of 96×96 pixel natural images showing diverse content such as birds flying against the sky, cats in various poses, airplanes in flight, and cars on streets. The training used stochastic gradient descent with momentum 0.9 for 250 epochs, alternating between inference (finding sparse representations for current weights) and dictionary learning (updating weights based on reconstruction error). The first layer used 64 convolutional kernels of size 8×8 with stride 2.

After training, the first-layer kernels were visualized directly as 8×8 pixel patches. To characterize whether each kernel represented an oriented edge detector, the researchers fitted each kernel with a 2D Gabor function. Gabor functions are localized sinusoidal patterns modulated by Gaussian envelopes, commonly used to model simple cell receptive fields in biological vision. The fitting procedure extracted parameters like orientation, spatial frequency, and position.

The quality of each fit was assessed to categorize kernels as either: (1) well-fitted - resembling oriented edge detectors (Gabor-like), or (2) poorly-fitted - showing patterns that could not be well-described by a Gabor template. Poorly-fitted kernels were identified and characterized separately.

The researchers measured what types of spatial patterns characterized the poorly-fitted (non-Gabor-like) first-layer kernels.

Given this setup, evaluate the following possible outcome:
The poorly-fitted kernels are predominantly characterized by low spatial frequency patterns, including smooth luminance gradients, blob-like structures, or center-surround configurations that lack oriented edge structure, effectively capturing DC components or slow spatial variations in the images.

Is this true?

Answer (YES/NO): NO